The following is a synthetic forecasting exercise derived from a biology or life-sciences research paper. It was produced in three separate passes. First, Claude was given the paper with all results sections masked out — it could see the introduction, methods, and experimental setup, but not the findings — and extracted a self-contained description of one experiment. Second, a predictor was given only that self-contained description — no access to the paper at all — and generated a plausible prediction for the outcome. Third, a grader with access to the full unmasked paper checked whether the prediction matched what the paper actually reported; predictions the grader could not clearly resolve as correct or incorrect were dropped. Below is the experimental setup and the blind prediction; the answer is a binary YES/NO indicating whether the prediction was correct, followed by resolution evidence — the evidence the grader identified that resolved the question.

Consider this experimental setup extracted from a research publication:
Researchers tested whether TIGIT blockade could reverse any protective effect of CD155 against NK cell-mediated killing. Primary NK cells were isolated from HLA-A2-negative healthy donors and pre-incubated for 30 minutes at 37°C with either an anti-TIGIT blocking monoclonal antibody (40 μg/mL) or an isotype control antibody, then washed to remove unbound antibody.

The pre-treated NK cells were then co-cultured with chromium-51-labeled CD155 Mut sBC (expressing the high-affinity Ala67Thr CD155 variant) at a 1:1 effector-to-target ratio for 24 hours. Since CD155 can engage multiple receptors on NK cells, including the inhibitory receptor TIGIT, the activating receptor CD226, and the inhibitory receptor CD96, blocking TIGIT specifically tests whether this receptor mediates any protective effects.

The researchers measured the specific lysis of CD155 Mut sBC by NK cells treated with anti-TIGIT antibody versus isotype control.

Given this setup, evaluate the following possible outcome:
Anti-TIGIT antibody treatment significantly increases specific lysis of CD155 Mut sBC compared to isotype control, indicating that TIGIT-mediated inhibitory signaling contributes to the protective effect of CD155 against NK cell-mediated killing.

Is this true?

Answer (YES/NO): YES